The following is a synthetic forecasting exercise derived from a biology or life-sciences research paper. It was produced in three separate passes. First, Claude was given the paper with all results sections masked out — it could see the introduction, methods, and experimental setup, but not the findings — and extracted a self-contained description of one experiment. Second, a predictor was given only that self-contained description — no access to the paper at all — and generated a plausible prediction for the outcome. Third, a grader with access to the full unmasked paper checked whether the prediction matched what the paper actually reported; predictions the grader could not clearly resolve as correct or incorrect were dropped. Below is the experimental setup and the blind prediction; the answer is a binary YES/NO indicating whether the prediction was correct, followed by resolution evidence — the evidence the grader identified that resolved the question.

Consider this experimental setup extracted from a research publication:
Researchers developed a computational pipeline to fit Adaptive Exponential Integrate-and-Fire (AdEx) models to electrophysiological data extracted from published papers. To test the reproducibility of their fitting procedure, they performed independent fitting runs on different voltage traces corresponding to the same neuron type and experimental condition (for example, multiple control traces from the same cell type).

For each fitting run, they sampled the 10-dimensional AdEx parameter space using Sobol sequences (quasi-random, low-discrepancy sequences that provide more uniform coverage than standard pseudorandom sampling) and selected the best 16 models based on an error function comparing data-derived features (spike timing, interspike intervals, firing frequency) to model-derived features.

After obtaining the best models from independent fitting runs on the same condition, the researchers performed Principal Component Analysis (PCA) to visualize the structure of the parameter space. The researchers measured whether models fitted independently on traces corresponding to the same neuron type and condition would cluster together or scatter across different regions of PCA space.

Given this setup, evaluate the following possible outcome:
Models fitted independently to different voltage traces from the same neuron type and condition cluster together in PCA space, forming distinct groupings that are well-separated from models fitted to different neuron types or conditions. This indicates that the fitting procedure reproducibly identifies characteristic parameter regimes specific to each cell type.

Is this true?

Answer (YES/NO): YES